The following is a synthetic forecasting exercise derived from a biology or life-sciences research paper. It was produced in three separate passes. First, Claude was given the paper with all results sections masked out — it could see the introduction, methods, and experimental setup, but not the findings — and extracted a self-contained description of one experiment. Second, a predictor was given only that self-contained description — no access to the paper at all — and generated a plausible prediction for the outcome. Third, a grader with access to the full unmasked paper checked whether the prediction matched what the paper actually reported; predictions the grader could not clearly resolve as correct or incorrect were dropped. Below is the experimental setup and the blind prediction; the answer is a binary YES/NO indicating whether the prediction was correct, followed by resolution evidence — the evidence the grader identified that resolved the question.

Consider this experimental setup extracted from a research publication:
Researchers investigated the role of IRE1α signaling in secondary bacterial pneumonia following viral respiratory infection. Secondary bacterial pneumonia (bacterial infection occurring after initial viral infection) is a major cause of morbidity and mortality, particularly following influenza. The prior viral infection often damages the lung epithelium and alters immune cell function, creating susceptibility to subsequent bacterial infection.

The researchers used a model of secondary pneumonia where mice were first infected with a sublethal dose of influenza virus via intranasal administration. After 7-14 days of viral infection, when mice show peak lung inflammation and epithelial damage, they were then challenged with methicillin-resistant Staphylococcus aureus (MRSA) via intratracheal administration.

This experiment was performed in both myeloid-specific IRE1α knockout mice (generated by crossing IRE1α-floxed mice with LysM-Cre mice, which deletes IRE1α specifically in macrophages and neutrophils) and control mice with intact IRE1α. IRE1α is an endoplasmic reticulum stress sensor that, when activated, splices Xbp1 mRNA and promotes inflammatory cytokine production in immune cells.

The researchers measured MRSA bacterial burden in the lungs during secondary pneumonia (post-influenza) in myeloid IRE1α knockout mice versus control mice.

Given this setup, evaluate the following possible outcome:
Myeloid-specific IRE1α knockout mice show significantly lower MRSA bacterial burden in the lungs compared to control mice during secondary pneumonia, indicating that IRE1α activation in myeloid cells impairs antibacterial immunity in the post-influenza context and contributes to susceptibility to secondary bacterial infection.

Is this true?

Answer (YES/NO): YES